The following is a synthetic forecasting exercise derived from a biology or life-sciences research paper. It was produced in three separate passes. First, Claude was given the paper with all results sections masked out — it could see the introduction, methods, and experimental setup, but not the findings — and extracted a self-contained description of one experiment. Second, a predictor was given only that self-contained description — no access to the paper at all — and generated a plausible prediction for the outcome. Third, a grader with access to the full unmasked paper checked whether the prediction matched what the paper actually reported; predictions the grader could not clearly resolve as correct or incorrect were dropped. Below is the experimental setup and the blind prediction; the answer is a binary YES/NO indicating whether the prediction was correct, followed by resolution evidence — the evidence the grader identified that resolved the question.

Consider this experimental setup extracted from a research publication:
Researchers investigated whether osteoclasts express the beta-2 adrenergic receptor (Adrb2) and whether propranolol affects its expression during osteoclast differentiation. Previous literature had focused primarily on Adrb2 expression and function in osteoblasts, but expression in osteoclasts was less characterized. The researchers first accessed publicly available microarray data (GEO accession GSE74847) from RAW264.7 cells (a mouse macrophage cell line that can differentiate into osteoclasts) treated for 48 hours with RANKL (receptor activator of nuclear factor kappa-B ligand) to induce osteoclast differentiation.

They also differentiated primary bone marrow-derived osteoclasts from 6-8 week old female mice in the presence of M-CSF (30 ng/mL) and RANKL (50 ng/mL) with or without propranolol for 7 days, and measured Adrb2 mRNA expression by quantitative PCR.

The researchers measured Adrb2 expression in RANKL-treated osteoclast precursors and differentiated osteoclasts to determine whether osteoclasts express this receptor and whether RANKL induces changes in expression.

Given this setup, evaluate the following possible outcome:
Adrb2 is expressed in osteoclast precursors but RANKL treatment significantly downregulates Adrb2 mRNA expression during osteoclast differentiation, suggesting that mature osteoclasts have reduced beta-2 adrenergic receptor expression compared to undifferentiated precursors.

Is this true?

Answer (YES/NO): NO